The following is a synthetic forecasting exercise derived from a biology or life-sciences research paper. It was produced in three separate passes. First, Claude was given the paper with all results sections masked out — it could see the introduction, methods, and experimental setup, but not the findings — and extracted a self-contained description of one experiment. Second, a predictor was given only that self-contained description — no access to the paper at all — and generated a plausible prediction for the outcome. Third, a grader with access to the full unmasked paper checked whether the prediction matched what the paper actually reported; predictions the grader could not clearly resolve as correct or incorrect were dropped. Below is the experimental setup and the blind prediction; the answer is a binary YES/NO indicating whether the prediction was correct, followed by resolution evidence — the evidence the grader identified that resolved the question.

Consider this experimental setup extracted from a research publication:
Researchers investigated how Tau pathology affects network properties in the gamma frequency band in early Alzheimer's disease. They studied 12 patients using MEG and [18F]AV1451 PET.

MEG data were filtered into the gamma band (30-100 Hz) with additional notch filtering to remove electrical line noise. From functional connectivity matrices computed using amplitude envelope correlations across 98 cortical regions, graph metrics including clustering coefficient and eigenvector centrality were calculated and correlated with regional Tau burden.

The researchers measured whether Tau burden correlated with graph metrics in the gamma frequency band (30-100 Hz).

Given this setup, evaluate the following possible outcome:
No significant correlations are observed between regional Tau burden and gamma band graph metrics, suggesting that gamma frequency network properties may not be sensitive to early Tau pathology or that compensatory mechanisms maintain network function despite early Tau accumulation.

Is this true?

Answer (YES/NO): NO